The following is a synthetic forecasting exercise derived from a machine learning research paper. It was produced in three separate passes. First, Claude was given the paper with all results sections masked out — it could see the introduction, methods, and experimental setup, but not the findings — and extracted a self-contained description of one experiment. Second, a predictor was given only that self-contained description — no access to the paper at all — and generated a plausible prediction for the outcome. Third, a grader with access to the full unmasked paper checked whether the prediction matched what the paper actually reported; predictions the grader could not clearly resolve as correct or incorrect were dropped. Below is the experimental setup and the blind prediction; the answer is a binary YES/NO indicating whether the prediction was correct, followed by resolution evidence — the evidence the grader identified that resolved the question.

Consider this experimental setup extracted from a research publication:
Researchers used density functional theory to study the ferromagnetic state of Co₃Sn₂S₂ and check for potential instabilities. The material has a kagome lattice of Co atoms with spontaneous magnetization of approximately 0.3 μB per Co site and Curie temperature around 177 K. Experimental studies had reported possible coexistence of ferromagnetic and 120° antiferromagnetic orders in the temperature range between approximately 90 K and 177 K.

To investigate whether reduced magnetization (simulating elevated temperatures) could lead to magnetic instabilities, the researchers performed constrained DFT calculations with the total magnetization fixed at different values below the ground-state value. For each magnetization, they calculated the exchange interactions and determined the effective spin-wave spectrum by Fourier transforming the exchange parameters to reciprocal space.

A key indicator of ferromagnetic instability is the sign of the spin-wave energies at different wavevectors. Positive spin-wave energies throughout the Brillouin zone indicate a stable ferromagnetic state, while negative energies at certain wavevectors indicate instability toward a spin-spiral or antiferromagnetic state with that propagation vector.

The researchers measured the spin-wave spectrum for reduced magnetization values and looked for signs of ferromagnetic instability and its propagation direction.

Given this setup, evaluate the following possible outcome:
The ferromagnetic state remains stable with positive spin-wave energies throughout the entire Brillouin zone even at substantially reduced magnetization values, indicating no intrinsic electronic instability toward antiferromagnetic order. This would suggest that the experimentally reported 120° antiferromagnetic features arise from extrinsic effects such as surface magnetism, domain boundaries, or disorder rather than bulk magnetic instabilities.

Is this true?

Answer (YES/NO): NO